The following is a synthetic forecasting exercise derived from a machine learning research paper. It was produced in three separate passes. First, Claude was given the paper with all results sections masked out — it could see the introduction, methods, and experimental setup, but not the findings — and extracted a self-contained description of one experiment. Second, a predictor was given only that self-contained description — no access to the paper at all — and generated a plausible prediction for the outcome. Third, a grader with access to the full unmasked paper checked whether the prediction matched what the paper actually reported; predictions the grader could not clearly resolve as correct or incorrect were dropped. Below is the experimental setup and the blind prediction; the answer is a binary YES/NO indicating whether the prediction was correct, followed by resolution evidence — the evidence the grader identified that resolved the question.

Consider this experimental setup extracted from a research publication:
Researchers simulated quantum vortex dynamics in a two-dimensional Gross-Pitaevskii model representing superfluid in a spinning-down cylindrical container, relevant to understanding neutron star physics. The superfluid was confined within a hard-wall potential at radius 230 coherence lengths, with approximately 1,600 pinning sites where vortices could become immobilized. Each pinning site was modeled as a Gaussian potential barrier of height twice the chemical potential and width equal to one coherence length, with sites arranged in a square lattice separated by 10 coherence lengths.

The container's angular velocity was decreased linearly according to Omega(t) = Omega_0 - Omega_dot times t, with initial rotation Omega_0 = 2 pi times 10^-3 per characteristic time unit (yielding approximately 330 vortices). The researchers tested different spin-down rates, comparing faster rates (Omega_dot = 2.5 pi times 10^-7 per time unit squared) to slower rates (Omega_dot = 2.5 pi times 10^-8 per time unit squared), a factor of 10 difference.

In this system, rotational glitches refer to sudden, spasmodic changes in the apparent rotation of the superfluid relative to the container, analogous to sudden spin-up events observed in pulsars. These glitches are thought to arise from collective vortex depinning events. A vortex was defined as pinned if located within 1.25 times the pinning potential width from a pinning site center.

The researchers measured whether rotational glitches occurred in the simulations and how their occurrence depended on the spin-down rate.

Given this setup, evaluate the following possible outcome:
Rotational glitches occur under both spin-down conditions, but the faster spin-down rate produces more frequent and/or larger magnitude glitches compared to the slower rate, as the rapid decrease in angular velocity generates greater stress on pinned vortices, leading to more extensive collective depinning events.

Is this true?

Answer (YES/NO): NO